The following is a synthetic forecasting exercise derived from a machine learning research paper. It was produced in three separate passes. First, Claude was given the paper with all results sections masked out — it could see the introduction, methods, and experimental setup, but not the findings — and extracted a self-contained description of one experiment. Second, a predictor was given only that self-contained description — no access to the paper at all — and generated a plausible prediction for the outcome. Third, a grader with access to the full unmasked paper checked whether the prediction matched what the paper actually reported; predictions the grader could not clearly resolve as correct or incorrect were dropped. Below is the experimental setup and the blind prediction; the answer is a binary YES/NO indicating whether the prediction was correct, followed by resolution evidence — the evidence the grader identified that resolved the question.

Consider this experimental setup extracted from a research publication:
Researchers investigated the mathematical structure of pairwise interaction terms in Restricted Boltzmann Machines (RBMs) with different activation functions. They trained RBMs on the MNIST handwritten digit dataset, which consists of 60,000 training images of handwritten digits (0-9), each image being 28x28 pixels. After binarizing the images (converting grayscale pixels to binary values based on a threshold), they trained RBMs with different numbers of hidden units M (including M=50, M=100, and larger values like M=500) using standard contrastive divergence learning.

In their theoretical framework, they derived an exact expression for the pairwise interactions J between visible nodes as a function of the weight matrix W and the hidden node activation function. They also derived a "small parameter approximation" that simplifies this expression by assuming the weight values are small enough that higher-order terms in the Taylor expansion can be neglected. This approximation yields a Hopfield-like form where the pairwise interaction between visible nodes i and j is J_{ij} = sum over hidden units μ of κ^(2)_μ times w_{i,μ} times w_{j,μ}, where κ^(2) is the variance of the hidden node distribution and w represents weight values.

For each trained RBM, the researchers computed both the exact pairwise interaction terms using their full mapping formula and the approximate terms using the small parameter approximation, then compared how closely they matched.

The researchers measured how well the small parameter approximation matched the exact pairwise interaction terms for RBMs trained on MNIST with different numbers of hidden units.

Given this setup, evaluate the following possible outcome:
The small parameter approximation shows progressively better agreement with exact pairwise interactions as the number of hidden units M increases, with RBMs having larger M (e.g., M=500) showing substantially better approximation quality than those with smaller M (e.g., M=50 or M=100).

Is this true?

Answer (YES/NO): YES